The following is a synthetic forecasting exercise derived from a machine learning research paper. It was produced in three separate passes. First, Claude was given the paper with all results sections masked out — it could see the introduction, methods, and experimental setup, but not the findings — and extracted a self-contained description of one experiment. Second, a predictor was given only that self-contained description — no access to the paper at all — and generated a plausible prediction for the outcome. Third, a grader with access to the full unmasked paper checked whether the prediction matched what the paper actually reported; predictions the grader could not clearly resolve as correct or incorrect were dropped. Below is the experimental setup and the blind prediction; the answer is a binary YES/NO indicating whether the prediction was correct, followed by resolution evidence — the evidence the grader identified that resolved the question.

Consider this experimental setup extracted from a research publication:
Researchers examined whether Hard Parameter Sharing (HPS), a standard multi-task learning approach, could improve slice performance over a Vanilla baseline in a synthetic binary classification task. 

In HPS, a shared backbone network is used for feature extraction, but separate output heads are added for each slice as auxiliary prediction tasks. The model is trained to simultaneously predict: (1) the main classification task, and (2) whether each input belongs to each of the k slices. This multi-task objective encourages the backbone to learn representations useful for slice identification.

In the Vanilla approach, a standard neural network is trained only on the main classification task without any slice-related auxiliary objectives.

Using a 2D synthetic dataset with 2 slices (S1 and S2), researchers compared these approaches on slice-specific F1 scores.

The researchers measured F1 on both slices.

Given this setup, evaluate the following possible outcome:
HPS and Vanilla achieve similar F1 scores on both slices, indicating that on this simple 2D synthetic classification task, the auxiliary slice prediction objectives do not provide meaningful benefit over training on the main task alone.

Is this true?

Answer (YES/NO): NO